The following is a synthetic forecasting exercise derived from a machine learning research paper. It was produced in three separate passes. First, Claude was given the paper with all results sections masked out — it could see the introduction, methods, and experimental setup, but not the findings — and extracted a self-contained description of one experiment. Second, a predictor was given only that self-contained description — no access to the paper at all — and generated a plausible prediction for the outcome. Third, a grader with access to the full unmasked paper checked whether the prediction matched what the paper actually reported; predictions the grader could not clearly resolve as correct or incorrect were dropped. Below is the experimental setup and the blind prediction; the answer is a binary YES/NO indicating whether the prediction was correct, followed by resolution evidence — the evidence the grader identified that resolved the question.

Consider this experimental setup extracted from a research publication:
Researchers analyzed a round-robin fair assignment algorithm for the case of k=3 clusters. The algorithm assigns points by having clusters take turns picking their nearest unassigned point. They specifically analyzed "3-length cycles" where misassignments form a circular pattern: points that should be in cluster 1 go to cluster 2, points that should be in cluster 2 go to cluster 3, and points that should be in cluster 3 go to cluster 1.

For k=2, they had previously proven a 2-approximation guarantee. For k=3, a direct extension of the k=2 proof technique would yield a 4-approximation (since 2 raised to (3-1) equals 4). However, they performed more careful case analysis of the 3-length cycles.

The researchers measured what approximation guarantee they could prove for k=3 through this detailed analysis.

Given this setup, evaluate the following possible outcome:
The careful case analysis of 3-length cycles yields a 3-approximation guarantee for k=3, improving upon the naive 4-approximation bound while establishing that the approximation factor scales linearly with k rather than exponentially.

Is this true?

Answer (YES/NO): NO